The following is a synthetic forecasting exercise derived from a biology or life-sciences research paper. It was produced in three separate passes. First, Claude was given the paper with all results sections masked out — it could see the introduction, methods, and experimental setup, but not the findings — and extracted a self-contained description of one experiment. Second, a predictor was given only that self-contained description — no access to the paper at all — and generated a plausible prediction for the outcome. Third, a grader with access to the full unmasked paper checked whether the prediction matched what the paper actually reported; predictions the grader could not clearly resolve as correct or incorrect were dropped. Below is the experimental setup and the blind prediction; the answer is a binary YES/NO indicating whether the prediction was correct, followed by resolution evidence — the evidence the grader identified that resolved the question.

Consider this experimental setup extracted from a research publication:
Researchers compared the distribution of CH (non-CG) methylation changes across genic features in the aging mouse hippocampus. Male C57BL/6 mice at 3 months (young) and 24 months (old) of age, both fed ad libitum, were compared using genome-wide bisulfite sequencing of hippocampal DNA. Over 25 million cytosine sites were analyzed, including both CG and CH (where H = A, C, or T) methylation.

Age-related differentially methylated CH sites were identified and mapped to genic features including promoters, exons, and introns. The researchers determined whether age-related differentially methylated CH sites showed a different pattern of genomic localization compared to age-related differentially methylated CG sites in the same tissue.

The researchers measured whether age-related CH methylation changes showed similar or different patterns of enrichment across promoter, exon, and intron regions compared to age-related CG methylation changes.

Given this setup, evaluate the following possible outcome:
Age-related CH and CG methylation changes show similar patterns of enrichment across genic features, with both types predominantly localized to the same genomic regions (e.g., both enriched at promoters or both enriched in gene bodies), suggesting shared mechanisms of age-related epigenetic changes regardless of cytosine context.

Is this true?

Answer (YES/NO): NO